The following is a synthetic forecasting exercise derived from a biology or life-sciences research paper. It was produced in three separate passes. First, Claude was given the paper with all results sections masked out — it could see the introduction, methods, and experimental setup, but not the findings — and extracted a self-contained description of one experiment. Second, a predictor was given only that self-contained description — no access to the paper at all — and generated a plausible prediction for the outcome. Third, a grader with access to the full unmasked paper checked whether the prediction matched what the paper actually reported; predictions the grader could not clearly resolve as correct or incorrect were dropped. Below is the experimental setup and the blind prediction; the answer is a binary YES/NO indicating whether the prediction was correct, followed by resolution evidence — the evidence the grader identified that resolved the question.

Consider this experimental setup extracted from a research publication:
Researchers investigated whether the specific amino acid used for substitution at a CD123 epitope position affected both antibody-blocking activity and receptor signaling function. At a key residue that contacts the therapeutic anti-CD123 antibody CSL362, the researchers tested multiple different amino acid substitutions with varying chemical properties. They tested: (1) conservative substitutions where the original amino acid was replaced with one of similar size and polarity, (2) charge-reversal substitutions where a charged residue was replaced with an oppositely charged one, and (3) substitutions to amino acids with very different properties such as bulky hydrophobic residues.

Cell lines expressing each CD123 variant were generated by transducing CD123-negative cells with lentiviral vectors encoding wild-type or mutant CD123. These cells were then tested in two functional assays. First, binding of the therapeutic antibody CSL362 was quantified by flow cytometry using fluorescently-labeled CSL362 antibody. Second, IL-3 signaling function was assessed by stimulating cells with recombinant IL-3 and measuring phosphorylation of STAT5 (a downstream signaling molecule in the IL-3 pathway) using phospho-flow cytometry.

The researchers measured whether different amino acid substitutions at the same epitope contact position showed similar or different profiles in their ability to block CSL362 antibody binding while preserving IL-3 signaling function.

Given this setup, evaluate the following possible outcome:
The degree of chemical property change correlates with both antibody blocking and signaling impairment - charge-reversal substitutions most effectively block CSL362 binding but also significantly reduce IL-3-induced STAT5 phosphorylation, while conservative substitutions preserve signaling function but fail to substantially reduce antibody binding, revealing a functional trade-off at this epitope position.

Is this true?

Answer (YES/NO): NO